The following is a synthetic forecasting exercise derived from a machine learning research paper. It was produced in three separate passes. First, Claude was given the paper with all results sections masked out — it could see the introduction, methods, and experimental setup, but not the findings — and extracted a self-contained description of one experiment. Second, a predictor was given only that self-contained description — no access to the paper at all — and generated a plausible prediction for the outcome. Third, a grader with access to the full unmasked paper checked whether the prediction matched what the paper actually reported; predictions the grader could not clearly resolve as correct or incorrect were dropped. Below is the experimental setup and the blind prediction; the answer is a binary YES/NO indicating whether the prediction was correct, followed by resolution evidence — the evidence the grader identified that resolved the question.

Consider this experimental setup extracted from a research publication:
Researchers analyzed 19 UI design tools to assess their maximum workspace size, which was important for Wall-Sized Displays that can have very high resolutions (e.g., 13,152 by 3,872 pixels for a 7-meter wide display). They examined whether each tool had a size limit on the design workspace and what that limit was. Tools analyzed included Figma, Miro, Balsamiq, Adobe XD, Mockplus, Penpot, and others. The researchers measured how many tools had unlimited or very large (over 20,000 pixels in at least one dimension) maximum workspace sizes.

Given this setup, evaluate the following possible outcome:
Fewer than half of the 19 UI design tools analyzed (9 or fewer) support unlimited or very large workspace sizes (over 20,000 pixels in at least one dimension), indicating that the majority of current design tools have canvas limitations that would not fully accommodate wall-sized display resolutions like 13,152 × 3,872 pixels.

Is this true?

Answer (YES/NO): YES